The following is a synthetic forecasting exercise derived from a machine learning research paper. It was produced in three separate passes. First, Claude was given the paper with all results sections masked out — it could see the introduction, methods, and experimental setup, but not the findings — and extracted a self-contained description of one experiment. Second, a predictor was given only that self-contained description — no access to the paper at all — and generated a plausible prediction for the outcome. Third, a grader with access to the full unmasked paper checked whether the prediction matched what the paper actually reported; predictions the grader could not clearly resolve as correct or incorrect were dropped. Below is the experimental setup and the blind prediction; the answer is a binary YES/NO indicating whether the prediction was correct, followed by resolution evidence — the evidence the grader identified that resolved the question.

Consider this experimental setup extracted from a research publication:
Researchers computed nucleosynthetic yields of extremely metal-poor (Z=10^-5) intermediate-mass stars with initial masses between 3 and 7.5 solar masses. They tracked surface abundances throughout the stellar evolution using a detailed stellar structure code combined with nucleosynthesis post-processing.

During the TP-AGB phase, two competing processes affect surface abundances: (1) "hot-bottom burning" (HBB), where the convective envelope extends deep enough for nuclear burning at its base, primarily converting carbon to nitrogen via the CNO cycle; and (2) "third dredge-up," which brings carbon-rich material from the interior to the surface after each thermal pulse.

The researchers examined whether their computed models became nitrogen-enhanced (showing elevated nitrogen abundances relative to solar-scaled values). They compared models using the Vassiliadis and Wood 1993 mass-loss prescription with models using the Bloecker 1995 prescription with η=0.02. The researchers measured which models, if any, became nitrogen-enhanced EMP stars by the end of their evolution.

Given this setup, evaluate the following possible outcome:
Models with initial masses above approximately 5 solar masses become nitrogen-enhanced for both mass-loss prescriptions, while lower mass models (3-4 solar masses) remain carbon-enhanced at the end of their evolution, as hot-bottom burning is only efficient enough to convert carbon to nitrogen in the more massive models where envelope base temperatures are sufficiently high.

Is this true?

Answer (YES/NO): NO